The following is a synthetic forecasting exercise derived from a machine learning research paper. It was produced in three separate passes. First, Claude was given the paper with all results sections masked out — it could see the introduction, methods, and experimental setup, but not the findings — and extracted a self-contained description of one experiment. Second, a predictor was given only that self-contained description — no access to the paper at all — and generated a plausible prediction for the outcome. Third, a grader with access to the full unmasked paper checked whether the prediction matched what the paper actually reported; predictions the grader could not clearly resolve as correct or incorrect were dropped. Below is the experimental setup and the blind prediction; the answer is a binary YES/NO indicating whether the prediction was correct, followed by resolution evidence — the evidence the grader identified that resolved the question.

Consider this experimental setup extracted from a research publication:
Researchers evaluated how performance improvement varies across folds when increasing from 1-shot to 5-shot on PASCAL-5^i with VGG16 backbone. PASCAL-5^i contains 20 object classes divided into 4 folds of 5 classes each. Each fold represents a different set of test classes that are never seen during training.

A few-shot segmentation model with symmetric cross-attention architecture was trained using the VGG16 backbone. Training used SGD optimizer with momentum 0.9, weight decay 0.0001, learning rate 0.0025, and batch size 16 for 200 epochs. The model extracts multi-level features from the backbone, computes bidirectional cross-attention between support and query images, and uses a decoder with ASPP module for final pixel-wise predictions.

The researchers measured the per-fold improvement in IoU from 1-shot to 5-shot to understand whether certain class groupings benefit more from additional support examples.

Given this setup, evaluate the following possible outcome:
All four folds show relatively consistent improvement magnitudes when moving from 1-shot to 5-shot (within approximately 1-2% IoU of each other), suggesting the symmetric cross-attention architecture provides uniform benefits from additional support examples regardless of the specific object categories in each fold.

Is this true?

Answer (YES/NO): NO